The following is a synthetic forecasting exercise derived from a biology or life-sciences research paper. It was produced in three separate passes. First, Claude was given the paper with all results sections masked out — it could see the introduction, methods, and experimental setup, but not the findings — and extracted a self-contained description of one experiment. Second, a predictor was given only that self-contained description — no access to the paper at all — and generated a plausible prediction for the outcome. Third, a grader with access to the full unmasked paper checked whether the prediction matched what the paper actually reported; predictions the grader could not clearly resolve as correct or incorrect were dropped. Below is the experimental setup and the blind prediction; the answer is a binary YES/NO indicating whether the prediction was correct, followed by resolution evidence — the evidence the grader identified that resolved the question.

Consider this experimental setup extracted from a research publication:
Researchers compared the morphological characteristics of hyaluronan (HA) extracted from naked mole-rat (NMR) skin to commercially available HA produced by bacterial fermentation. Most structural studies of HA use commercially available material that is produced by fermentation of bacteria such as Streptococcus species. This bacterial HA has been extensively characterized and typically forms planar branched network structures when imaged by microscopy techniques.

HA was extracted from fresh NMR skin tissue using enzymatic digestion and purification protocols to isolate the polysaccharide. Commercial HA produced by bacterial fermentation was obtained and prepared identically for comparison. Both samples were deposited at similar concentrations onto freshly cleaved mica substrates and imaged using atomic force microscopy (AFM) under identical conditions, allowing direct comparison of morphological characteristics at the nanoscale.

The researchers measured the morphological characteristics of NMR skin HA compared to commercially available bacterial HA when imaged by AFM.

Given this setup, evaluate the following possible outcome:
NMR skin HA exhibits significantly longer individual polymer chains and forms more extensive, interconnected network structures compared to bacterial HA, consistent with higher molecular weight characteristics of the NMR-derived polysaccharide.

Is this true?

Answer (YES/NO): NO